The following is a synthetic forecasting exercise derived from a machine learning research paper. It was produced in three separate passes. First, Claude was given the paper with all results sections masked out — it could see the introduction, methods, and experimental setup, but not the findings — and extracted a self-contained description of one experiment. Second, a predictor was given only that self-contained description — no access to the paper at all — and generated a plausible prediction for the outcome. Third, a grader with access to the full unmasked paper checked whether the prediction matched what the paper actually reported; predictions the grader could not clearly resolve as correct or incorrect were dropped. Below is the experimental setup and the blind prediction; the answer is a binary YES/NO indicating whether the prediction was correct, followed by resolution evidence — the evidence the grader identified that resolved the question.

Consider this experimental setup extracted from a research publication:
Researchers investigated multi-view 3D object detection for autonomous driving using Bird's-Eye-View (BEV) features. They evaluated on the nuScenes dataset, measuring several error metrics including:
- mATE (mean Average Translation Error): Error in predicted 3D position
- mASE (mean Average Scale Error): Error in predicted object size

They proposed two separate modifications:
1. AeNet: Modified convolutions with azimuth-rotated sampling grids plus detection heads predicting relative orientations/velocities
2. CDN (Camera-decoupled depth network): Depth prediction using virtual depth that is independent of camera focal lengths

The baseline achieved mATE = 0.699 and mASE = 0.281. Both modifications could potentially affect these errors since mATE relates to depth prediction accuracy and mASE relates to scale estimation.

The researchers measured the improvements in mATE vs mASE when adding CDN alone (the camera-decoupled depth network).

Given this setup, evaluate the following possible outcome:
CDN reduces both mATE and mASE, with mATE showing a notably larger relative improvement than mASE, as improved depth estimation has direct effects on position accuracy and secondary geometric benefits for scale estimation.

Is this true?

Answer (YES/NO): YES